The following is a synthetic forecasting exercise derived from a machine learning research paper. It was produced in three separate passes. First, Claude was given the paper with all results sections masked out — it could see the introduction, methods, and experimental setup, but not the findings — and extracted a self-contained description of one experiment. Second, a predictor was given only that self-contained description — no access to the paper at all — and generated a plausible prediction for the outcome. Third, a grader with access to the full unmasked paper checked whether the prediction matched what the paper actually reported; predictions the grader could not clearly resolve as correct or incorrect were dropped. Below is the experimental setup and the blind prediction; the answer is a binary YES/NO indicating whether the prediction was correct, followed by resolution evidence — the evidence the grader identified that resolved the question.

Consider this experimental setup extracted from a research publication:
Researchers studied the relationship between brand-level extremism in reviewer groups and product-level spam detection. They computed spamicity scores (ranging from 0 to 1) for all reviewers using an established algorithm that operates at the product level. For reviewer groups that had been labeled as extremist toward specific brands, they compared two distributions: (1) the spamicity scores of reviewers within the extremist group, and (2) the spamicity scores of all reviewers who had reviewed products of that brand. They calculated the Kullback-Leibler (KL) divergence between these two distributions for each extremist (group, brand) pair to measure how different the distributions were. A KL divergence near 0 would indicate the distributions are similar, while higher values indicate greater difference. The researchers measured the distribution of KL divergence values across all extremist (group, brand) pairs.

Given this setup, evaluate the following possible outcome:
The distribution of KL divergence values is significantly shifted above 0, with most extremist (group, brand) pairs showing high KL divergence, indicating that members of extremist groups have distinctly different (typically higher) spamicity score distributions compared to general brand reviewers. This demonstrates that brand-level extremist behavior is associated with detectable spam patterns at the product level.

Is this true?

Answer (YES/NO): NO